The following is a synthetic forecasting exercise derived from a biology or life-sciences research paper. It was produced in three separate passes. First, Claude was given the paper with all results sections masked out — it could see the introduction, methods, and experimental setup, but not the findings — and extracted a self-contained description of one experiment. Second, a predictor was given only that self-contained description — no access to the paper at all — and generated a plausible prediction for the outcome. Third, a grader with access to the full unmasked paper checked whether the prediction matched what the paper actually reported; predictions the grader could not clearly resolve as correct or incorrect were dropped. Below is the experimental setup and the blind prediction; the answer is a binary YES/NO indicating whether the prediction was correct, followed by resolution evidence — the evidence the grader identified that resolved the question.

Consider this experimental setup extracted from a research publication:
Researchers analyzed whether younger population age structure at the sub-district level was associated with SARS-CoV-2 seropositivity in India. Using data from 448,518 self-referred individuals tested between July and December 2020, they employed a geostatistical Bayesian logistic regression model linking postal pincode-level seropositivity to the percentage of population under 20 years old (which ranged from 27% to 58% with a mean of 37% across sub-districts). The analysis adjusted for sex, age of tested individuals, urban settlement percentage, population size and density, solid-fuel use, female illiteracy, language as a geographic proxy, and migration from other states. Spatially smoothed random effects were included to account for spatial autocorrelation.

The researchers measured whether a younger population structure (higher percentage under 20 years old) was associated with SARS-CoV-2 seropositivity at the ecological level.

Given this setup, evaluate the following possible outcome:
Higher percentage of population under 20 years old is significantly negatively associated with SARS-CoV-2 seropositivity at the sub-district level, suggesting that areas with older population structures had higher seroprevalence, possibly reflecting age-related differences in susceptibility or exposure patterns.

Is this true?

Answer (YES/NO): NO